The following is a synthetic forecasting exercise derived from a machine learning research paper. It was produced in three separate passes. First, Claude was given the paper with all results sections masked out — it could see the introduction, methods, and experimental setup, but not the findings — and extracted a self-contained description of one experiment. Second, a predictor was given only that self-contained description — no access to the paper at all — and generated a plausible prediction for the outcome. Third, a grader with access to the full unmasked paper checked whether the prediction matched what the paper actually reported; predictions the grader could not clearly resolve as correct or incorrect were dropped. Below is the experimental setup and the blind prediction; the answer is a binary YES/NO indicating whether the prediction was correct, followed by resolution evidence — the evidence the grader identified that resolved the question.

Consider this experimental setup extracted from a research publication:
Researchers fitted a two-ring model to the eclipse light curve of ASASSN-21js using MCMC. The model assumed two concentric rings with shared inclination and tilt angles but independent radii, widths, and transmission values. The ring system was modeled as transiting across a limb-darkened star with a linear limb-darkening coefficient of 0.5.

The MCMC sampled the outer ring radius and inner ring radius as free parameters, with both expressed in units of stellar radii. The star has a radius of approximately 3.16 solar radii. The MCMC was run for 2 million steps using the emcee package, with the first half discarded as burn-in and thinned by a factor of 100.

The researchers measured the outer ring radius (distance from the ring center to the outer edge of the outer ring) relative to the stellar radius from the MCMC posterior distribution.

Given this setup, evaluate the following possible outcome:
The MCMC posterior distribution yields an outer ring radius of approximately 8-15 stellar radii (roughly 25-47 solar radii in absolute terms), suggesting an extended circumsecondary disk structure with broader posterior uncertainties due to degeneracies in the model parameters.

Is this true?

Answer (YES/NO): NO